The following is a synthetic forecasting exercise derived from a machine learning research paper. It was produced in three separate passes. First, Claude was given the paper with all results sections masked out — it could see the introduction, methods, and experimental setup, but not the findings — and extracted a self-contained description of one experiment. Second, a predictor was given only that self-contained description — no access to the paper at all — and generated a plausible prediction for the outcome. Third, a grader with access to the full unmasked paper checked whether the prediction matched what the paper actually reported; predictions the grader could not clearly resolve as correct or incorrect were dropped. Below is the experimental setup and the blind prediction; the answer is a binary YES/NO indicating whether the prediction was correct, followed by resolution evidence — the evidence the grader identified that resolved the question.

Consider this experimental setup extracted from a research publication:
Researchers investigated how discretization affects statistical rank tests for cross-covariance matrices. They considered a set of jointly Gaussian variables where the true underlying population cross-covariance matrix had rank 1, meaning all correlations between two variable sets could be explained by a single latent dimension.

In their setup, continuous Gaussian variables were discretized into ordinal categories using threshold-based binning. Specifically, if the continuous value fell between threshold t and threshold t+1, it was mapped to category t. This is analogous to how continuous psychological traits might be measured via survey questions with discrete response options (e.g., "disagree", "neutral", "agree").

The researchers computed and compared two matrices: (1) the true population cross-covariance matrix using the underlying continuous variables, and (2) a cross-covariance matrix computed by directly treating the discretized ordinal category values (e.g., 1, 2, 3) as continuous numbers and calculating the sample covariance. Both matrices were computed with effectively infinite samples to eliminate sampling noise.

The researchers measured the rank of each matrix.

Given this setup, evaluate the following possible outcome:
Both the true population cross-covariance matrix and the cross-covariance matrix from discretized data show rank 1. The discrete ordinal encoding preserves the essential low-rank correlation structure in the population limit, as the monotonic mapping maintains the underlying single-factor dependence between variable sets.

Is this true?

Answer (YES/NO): NO